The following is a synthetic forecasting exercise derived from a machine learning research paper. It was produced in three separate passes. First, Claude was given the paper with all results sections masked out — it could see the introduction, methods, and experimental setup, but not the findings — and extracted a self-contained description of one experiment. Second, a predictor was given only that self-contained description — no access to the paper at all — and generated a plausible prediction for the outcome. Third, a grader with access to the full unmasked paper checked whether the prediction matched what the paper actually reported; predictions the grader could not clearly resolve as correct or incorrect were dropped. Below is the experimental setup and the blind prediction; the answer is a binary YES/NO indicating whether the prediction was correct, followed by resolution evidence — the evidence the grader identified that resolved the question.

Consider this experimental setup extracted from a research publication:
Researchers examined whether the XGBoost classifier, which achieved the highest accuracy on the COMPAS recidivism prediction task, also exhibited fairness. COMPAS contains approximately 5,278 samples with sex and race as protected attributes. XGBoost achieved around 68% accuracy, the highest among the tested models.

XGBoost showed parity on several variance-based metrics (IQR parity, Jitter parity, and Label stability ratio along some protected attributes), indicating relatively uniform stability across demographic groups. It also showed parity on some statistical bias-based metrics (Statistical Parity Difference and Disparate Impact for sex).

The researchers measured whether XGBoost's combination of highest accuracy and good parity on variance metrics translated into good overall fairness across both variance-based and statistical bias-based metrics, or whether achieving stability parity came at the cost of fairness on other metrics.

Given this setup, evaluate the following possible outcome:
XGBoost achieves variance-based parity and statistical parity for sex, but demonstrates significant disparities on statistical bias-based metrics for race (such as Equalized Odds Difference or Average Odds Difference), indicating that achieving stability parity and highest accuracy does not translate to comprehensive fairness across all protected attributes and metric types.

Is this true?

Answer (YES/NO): YES